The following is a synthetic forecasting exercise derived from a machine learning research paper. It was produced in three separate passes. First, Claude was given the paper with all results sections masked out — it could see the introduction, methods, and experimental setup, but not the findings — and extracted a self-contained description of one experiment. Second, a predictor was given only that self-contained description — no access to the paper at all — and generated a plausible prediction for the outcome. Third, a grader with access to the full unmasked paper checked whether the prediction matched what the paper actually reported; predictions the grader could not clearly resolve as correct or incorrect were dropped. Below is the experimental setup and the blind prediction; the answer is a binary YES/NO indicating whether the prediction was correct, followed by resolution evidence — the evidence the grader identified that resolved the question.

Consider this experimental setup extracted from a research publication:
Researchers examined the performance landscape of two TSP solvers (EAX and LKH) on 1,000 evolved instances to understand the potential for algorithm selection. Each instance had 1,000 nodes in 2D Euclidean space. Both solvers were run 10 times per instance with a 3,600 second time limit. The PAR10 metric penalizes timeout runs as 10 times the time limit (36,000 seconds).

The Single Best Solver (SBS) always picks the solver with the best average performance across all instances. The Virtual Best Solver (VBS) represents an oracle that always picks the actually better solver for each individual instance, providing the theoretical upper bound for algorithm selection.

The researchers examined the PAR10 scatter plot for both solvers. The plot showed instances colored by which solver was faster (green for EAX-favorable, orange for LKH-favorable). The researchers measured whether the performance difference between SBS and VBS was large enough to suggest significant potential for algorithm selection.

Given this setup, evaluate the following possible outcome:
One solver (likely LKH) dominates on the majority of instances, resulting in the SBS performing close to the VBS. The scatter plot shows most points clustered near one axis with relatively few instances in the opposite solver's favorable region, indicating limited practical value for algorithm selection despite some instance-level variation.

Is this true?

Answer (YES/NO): NO